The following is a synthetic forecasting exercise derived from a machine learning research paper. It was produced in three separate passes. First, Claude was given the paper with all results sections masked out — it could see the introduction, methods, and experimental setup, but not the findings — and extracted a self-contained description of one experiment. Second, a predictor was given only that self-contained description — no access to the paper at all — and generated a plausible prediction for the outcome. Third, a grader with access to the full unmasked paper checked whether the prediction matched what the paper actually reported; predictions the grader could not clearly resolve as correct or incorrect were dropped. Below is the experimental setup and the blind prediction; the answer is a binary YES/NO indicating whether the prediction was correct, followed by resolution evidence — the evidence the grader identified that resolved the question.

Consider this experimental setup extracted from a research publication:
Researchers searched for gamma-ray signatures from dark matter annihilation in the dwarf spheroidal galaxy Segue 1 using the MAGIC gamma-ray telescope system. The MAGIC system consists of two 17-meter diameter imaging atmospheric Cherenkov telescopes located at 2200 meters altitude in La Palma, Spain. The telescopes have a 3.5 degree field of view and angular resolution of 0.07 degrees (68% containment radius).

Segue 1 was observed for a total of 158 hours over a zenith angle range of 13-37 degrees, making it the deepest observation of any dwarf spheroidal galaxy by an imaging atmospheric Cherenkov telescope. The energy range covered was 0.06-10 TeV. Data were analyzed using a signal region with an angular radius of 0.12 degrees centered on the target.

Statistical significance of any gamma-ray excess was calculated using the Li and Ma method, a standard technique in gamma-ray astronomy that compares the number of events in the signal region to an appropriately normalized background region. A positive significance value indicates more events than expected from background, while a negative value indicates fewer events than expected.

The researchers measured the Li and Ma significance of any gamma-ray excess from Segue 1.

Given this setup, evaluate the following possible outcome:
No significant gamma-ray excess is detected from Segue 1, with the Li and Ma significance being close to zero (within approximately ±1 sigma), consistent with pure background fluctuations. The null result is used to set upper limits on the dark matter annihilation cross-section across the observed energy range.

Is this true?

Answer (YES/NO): YES